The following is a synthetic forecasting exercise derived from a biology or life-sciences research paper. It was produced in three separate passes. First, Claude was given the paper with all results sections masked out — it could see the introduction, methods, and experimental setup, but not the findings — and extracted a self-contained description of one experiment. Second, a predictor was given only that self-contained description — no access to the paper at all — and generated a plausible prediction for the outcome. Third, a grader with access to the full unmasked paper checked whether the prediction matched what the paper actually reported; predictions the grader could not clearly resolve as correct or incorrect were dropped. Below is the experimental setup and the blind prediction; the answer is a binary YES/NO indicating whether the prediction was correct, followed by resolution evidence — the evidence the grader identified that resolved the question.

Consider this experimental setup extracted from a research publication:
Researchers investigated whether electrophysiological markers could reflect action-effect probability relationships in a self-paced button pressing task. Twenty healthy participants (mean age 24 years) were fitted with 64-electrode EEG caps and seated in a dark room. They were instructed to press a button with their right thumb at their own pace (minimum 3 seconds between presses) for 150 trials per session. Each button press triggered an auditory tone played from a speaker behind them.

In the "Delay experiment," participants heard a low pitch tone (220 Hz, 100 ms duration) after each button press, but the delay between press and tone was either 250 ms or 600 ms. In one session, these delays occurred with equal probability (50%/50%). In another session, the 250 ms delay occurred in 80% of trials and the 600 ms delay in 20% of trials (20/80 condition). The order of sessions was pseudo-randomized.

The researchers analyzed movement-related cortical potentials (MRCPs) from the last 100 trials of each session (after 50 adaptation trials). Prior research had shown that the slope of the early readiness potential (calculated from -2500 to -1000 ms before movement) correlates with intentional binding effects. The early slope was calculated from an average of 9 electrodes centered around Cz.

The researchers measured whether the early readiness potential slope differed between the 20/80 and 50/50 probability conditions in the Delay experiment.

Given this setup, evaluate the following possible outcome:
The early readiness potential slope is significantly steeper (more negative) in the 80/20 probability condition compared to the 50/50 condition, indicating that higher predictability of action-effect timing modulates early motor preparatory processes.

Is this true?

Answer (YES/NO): NO